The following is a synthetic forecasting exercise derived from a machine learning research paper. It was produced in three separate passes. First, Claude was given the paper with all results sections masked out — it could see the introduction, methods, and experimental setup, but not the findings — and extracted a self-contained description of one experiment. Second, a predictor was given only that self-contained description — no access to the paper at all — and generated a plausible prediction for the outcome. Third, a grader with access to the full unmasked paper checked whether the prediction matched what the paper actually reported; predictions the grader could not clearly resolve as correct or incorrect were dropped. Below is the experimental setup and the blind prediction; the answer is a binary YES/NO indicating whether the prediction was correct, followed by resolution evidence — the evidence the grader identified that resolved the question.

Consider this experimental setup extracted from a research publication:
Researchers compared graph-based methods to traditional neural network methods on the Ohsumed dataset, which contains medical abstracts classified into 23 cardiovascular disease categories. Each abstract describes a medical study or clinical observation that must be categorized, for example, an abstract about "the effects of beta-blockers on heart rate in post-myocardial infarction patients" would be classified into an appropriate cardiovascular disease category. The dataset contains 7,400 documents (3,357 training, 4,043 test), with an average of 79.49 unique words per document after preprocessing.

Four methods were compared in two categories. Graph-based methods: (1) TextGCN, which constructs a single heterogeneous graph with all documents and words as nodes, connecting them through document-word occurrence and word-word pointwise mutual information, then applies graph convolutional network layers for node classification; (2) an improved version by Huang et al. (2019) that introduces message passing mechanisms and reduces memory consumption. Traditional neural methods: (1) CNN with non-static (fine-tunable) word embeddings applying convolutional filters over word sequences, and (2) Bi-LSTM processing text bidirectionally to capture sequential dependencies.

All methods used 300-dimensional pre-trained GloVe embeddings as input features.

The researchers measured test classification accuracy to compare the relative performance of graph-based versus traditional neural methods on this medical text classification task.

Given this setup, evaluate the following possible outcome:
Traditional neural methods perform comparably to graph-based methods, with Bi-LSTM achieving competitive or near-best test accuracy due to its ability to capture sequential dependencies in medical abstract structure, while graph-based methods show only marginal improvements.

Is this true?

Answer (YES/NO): NO